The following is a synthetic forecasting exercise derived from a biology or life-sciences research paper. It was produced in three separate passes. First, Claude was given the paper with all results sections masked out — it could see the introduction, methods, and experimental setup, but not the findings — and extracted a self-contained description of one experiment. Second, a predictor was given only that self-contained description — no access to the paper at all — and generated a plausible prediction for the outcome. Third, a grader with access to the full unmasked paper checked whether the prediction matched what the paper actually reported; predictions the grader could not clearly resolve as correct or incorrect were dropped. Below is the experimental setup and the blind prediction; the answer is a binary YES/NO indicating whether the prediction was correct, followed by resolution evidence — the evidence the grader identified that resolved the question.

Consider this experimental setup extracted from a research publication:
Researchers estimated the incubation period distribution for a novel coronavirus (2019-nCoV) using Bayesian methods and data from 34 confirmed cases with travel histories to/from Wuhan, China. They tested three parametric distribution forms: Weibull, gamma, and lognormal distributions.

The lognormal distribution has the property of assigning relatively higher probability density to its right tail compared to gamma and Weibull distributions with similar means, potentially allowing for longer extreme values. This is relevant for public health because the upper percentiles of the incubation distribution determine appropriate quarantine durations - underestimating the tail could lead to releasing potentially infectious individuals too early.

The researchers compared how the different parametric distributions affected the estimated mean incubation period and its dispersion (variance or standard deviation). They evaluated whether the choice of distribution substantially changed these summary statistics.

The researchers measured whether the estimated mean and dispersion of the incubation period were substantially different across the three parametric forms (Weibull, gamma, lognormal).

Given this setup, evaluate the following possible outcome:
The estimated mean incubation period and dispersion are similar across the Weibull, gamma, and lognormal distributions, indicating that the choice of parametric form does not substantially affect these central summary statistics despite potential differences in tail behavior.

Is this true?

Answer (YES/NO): YES